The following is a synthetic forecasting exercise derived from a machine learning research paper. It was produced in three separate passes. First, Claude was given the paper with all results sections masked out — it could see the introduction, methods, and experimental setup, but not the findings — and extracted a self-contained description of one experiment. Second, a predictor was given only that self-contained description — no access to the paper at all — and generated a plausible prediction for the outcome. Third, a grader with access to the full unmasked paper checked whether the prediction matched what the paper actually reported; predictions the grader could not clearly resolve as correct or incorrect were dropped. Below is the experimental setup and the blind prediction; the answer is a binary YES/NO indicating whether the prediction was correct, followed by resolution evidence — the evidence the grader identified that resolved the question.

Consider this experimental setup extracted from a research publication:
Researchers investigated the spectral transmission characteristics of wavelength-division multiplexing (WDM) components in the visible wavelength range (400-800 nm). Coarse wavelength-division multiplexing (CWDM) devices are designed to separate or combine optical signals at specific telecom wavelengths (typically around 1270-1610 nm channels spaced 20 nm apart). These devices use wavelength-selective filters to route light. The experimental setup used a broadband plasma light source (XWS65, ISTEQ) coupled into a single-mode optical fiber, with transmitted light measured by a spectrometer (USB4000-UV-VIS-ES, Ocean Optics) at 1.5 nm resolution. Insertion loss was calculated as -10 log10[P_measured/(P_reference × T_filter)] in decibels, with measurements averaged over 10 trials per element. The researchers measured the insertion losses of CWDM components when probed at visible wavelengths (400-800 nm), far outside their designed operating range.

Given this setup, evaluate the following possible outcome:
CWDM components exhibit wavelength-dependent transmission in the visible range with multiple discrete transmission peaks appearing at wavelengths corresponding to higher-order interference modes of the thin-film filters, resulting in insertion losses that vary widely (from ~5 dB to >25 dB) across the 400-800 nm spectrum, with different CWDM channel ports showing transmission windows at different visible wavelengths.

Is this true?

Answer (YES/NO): NO